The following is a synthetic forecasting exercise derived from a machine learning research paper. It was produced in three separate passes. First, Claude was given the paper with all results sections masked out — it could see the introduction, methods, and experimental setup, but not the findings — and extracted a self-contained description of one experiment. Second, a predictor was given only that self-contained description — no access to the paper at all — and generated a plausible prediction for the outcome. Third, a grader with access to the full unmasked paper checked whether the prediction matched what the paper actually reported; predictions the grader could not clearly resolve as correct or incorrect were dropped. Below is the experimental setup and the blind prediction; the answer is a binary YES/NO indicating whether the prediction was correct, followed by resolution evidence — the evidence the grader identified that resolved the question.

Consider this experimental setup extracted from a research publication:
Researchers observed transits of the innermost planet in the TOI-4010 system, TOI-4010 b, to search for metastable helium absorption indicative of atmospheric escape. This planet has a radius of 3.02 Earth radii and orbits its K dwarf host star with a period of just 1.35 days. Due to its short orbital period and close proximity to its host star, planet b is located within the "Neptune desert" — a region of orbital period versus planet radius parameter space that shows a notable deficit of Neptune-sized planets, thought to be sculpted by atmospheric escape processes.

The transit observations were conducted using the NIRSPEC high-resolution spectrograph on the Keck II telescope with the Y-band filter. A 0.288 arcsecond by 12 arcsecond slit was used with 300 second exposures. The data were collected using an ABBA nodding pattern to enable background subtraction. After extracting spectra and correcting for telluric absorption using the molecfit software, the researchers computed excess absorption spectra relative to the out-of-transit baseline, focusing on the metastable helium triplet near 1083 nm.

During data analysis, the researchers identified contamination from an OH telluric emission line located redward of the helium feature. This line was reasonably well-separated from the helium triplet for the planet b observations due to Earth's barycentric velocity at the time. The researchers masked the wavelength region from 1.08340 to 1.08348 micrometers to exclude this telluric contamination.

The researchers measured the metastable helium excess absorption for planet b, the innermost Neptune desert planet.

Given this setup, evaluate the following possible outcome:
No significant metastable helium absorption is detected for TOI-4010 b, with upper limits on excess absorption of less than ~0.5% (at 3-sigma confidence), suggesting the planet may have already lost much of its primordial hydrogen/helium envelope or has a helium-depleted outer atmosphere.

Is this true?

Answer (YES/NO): NO